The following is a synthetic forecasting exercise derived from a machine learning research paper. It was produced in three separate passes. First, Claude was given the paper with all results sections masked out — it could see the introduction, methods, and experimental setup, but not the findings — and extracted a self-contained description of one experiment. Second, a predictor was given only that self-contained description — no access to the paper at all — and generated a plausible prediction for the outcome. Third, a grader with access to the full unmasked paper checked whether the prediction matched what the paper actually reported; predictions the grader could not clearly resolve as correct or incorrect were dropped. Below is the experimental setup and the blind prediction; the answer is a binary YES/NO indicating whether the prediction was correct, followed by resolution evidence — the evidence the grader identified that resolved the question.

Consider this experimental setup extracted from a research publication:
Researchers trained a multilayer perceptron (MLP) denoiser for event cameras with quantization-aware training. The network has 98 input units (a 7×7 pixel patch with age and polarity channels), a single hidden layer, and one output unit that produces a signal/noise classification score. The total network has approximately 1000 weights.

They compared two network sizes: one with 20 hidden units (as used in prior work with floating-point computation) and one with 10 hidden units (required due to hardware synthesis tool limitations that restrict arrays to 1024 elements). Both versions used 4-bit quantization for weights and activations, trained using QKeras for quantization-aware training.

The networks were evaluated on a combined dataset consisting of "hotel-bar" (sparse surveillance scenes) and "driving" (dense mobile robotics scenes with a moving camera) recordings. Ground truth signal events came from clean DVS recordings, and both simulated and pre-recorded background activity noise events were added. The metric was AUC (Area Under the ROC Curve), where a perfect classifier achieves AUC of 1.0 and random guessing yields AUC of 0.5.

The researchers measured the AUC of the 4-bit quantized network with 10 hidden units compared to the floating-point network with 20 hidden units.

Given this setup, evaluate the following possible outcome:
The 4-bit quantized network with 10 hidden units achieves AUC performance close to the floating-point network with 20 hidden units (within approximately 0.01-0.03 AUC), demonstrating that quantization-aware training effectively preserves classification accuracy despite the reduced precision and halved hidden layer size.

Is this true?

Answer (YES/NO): YES